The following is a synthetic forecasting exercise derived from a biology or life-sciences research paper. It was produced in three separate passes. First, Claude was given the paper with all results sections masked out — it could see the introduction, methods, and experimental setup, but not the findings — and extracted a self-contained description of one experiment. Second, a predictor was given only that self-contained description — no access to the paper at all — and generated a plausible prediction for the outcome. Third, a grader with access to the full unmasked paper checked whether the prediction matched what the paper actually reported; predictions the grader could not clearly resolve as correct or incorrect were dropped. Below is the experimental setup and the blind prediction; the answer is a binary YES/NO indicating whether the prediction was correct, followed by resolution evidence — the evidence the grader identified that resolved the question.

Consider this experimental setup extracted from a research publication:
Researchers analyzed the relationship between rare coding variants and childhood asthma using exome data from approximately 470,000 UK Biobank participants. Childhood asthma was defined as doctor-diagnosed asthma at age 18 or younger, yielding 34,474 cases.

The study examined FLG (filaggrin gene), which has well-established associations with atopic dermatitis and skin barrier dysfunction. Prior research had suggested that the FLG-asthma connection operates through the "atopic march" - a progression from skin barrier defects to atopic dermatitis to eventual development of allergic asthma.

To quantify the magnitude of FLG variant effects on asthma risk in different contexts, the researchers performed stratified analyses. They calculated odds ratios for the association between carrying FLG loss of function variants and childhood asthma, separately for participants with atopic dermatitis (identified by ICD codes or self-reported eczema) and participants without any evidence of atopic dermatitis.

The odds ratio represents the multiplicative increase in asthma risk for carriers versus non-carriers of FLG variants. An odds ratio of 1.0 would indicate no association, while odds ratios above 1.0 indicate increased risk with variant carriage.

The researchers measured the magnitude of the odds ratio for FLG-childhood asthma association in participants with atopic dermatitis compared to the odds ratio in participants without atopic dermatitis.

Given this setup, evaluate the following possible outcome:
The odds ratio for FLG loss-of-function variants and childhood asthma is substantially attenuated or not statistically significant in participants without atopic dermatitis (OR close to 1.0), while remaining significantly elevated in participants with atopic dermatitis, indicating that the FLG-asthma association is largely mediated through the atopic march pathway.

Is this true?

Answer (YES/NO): NO